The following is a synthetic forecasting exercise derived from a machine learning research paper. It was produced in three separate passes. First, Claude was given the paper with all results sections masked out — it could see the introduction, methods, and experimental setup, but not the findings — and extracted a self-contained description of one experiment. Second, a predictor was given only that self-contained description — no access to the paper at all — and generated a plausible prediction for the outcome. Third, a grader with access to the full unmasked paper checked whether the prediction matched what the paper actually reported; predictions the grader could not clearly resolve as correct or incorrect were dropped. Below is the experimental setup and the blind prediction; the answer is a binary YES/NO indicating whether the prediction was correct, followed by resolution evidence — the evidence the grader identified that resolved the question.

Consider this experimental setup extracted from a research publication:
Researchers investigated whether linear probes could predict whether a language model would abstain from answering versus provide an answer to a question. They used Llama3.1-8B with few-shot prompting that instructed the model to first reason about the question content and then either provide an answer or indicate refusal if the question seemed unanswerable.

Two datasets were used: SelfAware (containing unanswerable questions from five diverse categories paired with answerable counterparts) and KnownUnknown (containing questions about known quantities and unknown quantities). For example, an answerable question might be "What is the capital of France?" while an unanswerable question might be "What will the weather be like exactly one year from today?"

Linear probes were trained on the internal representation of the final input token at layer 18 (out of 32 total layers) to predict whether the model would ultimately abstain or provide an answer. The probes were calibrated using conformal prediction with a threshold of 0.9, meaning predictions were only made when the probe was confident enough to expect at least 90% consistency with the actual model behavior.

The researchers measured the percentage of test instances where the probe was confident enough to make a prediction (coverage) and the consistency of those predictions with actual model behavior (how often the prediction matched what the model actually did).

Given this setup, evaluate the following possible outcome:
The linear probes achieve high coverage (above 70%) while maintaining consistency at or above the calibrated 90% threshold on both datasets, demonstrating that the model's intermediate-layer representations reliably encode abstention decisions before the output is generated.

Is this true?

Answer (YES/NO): NO